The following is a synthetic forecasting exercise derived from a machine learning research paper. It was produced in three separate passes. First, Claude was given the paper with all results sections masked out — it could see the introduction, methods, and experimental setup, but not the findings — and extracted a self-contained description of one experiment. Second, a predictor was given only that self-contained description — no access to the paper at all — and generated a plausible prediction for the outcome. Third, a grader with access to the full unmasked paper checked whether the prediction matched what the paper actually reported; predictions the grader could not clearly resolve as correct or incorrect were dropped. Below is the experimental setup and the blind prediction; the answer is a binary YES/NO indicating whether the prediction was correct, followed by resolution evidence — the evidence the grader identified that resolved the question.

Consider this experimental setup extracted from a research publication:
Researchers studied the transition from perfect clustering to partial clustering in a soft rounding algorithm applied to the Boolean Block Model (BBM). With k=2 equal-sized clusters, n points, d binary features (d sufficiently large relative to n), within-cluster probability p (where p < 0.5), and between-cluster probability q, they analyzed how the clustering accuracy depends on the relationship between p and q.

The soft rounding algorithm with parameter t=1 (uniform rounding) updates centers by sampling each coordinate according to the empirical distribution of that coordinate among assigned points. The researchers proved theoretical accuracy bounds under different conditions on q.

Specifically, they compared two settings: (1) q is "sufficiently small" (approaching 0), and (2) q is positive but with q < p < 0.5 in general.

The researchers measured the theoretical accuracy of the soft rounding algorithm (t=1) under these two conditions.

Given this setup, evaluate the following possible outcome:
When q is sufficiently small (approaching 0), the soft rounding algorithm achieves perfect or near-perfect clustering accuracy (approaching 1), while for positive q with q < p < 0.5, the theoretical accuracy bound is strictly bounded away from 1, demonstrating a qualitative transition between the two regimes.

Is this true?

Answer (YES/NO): YES